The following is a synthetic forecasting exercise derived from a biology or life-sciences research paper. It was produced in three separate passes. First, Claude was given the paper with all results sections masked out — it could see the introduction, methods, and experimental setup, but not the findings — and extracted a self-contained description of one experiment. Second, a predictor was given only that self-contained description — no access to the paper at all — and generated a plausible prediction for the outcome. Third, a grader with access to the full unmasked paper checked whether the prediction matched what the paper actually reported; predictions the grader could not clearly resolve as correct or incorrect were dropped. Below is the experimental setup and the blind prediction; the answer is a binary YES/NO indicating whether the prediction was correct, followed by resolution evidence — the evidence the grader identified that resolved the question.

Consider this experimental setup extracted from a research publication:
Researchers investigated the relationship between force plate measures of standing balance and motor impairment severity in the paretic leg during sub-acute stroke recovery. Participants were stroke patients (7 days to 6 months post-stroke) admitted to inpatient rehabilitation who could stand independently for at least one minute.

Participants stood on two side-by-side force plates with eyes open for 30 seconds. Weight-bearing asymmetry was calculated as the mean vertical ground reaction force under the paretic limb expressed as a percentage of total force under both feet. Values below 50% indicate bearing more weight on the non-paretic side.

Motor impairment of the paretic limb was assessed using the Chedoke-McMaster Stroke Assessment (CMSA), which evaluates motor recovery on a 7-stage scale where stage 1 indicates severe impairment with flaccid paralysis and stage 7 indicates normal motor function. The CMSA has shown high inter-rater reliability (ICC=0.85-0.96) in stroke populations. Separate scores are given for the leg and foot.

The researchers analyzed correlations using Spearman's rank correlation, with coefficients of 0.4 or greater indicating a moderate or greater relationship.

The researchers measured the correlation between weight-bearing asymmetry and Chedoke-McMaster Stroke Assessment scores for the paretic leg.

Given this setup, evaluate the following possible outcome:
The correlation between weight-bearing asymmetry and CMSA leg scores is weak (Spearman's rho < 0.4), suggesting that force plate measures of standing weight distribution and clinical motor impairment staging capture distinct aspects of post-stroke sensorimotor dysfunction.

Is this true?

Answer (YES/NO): YES